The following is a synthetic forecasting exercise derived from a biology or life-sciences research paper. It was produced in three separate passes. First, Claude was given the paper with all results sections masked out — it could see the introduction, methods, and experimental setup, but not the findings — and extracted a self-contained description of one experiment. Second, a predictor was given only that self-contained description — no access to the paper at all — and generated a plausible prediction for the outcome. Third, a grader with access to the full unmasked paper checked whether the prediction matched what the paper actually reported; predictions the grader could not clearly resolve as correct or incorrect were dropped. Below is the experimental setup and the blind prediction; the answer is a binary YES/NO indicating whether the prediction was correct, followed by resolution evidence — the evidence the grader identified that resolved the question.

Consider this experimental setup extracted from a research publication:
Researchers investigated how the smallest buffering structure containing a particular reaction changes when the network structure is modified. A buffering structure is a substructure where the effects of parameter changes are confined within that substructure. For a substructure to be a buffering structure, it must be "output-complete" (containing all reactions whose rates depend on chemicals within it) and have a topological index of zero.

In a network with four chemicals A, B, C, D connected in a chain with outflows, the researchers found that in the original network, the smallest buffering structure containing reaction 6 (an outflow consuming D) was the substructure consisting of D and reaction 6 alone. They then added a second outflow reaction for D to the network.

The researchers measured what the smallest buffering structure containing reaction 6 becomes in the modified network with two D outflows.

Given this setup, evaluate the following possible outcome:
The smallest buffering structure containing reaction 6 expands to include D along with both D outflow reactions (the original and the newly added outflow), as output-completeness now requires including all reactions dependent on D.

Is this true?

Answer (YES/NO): NO